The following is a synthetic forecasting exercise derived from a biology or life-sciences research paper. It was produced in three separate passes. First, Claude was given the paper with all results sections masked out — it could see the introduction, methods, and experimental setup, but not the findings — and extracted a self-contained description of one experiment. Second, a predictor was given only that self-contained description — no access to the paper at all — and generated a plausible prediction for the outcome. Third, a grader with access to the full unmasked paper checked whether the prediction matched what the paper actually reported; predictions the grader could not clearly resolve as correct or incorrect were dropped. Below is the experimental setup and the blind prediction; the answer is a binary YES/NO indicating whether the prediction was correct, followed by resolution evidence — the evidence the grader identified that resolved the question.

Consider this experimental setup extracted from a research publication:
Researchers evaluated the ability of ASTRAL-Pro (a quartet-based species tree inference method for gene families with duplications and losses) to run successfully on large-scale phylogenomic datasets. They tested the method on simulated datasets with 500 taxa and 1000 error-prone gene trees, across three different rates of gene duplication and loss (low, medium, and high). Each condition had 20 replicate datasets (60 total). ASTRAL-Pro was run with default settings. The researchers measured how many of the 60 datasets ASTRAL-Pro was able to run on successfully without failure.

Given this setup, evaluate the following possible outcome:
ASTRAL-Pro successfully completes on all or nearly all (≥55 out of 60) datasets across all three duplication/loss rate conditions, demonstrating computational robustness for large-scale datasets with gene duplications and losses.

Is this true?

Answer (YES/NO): NO